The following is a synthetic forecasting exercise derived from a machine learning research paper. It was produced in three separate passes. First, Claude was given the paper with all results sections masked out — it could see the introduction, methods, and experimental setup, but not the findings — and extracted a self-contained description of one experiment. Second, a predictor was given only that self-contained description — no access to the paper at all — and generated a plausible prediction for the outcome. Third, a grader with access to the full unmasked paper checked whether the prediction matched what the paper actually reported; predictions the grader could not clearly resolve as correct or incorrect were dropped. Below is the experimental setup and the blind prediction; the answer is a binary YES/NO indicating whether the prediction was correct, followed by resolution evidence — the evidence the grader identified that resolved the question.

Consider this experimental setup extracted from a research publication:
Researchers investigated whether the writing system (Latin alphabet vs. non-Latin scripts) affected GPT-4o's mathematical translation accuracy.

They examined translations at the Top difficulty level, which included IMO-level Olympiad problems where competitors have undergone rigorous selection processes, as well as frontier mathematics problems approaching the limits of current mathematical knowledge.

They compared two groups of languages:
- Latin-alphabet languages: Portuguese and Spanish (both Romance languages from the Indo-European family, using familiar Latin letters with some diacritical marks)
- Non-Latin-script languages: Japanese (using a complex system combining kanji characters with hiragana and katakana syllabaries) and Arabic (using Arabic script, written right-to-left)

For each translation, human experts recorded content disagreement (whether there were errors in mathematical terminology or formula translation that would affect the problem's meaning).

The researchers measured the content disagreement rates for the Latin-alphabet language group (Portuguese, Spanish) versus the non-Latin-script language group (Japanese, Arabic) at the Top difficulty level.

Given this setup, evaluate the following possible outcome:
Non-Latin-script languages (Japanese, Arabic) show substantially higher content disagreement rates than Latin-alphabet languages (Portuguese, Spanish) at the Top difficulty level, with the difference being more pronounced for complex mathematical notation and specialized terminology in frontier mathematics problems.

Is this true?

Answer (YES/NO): NO